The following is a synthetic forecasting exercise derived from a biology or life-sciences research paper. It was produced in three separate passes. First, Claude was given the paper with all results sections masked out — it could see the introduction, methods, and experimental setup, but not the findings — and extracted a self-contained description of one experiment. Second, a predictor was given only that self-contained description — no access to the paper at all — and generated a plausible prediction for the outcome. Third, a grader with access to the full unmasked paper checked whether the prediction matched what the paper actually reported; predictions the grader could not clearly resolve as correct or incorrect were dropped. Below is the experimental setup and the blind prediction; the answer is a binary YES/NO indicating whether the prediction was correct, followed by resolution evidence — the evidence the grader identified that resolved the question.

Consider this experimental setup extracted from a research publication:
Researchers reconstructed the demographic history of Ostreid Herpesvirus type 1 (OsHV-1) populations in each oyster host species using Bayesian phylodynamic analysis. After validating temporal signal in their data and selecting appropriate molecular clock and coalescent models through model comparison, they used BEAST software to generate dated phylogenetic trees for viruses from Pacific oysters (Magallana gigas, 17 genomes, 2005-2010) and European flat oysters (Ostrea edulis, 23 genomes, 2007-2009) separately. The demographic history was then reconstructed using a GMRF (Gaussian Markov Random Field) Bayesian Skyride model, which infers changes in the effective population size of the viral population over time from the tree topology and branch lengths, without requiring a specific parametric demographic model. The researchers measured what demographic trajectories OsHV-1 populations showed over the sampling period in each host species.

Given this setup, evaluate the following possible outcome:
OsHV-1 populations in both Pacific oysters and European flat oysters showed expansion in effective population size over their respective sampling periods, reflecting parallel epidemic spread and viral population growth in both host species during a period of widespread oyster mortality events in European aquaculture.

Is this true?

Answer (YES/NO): NO